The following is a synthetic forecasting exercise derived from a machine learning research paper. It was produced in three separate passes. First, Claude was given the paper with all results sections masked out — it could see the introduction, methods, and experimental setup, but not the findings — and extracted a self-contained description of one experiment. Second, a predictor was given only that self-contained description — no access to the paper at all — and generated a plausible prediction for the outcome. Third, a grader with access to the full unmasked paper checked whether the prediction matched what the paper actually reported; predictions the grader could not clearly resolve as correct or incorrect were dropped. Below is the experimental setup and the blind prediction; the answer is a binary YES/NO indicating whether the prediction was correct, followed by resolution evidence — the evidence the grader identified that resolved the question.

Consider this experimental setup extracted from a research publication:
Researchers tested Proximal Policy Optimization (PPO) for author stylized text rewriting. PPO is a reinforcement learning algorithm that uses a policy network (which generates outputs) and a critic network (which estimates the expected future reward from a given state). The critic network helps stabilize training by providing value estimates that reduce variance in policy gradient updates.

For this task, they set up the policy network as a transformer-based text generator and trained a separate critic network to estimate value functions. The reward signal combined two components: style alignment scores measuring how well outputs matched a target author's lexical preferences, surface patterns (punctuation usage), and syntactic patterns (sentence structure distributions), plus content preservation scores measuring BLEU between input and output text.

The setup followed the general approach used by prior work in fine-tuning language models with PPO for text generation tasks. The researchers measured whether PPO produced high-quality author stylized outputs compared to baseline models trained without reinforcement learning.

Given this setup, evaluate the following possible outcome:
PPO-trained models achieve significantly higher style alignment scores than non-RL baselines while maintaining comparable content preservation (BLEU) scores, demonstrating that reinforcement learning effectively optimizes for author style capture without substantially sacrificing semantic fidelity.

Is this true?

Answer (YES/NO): NO